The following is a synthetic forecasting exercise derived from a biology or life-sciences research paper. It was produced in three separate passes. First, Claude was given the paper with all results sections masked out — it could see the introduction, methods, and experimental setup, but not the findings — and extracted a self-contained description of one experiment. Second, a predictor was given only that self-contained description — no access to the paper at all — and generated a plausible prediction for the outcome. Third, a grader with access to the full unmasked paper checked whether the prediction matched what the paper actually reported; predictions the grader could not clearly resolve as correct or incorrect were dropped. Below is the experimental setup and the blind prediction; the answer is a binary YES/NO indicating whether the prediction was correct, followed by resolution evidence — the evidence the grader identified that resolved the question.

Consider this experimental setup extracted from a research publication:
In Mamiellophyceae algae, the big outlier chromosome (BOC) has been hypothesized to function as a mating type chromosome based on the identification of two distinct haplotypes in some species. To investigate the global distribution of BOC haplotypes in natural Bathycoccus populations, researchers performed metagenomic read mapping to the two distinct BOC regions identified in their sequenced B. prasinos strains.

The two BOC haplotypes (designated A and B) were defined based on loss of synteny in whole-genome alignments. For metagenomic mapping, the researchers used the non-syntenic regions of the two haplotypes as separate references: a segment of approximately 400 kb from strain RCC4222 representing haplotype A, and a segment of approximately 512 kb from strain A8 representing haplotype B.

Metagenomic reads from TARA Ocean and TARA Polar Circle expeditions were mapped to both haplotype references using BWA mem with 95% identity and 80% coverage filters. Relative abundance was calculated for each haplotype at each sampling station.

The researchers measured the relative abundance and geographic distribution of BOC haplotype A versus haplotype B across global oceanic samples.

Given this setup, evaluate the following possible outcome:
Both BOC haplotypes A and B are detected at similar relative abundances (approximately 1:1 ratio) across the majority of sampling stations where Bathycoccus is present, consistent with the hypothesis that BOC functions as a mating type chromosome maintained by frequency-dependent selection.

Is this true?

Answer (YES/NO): NO